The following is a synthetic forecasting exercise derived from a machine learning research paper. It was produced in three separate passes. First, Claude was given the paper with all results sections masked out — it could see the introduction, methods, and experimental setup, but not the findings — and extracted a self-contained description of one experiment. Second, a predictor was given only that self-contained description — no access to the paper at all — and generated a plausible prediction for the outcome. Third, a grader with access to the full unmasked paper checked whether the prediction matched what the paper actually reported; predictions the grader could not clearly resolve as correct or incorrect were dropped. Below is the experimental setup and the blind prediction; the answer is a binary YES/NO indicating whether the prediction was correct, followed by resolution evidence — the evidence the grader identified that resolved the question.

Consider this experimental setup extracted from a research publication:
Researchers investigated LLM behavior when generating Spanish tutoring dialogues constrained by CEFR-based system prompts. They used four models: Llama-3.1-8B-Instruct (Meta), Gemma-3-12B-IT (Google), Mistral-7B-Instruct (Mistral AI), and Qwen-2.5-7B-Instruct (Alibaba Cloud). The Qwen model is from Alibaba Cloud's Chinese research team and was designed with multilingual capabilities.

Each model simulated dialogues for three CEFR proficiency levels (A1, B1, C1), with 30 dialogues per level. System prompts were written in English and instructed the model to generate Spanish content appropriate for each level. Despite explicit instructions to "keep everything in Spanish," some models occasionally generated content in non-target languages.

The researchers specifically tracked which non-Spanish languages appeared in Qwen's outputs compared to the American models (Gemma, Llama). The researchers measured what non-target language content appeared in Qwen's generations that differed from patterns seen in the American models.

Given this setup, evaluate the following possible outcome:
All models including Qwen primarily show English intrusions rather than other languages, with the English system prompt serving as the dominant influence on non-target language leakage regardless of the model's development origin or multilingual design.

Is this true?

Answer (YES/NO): NO